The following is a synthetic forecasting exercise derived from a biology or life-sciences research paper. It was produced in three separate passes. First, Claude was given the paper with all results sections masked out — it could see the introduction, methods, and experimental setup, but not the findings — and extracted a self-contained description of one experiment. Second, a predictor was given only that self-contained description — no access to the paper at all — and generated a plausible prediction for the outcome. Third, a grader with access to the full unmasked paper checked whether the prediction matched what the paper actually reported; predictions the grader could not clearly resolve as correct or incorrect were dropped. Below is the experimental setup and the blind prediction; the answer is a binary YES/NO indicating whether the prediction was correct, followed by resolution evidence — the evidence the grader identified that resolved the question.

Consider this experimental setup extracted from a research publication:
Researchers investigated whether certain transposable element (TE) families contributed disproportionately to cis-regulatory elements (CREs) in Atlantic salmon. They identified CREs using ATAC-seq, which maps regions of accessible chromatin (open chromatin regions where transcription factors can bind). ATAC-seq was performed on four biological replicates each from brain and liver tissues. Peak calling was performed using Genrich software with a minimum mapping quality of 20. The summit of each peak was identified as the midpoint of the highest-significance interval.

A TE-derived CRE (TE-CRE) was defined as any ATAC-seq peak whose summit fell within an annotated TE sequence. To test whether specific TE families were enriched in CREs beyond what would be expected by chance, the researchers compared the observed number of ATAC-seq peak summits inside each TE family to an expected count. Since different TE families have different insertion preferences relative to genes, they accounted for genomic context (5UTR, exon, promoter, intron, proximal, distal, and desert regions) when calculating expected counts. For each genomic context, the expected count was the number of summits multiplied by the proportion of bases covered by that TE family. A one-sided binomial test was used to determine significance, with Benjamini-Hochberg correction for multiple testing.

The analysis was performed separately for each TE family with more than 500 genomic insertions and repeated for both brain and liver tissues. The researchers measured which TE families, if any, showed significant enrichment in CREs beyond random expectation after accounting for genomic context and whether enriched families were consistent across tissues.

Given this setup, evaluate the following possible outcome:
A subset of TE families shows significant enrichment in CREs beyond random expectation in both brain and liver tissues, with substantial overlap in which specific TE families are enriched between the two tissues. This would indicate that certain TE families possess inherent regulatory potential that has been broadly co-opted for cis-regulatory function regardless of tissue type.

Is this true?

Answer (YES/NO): YES